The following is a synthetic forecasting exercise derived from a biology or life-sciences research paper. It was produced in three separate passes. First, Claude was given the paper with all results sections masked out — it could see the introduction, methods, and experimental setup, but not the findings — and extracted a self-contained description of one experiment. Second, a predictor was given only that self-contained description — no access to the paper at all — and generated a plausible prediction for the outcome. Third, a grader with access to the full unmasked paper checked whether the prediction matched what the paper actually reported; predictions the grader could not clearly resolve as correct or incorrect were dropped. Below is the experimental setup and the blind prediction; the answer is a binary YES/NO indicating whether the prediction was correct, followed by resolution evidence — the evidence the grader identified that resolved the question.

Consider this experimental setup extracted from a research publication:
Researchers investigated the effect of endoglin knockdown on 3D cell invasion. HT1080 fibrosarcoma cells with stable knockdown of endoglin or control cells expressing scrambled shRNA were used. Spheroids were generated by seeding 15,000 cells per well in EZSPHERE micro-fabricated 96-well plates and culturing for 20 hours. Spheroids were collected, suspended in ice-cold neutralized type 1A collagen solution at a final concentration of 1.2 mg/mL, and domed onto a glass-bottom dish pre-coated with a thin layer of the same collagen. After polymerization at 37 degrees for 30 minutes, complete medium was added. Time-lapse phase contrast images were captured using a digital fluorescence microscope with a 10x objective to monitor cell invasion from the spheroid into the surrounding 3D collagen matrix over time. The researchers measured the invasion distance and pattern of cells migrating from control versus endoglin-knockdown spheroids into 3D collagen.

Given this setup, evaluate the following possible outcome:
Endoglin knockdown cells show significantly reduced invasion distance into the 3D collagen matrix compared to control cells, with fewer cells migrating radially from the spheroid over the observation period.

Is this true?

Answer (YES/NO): YES